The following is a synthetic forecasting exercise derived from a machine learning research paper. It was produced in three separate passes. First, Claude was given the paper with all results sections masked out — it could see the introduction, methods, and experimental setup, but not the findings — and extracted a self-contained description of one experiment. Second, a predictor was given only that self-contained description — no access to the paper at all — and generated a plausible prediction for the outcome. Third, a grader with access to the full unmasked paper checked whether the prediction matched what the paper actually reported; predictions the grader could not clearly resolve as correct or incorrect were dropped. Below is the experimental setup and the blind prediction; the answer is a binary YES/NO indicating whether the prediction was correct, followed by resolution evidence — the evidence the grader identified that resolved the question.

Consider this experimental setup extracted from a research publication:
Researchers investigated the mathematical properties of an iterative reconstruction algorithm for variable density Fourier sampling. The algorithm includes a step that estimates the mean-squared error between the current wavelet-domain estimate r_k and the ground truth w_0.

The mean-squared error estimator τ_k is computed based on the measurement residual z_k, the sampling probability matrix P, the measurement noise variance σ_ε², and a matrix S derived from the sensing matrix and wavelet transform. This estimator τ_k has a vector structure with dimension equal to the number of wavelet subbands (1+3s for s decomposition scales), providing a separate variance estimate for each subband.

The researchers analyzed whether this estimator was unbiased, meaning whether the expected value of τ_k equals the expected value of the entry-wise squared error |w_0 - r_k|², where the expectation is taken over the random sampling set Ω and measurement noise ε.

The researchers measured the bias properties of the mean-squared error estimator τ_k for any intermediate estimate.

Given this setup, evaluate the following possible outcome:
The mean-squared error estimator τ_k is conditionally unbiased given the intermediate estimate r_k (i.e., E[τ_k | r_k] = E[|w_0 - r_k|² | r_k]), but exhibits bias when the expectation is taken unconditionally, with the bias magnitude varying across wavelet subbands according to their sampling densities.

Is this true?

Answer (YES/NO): NO